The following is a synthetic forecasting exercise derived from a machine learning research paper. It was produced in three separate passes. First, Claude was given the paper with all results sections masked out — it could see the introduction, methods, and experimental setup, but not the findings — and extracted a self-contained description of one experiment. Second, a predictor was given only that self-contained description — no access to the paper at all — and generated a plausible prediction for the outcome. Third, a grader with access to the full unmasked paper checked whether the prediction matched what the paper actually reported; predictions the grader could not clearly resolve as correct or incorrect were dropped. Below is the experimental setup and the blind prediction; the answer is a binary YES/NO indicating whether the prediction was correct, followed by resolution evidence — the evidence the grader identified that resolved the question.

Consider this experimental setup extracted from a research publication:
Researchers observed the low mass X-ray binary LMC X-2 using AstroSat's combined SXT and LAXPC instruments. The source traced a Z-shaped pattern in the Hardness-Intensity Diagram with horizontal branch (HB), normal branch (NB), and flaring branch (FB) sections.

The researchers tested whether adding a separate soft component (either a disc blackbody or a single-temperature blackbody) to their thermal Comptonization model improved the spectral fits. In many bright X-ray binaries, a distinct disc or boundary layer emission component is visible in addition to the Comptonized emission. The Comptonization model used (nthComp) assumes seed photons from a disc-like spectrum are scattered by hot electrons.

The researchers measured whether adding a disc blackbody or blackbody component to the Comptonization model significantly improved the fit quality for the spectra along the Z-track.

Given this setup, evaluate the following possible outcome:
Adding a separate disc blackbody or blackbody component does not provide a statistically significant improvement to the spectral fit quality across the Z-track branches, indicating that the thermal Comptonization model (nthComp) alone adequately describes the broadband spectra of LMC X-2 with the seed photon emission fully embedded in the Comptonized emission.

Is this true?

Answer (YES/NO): YES